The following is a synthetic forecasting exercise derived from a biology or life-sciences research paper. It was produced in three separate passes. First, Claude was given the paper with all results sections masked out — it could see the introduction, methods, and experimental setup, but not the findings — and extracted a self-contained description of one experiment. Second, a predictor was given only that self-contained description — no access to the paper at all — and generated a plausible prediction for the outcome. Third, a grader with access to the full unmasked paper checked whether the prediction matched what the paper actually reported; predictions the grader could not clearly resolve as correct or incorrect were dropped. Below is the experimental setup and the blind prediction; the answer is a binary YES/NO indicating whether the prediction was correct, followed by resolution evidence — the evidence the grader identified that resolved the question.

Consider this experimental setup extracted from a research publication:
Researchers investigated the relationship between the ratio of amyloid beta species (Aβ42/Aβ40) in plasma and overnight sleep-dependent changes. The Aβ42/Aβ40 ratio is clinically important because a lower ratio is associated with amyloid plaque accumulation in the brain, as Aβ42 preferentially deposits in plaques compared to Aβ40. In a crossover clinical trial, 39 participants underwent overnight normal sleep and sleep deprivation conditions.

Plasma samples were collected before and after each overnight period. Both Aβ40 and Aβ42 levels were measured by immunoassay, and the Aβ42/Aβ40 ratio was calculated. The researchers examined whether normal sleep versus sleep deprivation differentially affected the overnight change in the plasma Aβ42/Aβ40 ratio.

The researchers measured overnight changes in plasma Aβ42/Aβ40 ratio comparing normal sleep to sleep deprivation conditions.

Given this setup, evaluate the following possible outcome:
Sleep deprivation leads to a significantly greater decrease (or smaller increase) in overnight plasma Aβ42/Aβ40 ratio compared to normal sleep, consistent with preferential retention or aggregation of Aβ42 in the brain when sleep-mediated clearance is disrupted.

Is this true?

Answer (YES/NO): YES